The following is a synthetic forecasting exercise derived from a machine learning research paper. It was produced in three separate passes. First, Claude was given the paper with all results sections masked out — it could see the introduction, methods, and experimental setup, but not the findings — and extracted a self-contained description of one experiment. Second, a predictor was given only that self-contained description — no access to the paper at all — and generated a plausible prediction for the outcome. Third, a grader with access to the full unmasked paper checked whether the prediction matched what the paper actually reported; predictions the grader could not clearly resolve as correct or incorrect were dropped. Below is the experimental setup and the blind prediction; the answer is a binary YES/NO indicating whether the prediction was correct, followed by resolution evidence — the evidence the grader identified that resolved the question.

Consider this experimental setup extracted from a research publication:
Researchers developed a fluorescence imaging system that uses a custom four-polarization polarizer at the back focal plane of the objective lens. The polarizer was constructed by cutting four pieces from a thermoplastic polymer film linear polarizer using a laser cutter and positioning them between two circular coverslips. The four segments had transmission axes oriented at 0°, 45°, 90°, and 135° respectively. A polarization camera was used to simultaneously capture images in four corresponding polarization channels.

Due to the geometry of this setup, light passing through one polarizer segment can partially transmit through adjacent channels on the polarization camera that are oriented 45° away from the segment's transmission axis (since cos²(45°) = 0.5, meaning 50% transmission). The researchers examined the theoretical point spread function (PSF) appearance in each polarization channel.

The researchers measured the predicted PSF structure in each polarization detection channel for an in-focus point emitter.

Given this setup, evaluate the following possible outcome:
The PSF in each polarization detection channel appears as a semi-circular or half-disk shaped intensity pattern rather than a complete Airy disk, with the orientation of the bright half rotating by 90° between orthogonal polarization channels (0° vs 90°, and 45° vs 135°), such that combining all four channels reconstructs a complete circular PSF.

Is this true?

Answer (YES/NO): NO